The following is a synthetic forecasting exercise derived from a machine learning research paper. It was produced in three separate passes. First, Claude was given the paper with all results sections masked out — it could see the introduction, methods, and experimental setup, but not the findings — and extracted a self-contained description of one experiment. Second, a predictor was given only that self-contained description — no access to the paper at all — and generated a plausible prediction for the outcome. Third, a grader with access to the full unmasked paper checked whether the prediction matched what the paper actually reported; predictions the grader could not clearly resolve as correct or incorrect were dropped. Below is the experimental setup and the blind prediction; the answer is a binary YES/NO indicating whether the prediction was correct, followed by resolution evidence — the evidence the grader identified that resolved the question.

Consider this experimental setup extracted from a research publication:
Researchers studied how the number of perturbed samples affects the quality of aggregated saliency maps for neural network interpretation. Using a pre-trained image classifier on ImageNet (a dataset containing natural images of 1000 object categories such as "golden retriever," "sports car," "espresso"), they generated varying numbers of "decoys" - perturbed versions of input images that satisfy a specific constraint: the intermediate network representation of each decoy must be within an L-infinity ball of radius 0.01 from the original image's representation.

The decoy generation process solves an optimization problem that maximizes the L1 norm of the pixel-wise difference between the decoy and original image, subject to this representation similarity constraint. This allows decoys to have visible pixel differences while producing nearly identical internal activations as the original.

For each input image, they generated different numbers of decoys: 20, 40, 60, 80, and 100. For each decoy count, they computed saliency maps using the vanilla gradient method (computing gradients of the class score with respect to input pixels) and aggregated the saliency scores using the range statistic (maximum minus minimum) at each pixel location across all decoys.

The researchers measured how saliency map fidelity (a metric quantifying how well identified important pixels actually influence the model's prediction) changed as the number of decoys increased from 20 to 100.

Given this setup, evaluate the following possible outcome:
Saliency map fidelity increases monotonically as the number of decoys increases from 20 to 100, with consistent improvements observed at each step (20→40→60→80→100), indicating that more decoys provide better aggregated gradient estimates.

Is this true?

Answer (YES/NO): NO